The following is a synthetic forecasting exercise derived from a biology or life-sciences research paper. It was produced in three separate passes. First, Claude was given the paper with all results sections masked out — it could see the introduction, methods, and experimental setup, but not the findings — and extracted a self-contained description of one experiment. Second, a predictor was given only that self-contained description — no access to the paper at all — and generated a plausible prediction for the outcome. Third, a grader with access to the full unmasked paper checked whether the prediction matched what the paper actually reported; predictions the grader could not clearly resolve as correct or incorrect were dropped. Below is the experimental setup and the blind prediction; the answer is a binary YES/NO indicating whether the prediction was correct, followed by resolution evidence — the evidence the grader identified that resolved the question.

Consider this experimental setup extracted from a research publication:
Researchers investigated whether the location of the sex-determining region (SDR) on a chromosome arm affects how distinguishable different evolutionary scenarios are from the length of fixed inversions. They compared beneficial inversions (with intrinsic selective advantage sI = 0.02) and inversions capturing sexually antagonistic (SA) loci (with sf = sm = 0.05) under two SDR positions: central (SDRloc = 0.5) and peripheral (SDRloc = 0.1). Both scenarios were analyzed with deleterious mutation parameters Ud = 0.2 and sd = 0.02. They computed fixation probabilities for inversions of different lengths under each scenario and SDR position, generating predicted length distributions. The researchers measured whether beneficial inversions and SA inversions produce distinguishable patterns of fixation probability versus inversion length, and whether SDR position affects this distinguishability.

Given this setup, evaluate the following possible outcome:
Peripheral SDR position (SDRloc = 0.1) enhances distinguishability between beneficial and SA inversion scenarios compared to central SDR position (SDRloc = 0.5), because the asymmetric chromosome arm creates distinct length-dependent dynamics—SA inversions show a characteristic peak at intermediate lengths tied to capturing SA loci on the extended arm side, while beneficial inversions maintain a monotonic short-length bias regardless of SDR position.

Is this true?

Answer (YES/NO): NO